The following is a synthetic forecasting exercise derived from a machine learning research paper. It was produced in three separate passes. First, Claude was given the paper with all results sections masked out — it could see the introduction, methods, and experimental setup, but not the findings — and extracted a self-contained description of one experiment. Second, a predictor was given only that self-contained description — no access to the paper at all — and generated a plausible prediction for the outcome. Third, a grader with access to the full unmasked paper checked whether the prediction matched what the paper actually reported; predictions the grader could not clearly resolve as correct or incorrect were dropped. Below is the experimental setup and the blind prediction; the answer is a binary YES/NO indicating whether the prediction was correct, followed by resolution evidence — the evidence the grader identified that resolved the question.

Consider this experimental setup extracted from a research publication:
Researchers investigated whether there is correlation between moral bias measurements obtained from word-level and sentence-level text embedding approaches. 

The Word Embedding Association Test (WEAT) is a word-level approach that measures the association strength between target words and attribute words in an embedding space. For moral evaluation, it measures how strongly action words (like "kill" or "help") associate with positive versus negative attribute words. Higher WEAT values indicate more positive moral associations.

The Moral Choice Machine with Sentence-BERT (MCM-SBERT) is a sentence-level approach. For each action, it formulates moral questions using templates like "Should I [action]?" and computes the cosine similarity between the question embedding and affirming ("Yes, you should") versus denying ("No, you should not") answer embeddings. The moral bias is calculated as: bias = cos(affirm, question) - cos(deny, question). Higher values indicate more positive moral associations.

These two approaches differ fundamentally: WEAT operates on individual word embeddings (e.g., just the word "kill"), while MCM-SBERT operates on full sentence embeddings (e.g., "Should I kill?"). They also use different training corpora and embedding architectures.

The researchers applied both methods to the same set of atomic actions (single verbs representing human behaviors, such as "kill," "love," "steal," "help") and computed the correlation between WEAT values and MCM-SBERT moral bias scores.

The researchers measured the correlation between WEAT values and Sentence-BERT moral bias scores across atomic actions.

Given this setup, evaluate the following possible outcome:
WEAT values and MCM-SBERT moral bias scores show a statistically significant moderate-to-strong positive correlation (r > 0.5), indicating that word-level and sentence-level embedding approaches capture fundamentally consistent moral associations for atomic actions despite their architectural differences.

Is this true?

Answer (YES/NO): YES